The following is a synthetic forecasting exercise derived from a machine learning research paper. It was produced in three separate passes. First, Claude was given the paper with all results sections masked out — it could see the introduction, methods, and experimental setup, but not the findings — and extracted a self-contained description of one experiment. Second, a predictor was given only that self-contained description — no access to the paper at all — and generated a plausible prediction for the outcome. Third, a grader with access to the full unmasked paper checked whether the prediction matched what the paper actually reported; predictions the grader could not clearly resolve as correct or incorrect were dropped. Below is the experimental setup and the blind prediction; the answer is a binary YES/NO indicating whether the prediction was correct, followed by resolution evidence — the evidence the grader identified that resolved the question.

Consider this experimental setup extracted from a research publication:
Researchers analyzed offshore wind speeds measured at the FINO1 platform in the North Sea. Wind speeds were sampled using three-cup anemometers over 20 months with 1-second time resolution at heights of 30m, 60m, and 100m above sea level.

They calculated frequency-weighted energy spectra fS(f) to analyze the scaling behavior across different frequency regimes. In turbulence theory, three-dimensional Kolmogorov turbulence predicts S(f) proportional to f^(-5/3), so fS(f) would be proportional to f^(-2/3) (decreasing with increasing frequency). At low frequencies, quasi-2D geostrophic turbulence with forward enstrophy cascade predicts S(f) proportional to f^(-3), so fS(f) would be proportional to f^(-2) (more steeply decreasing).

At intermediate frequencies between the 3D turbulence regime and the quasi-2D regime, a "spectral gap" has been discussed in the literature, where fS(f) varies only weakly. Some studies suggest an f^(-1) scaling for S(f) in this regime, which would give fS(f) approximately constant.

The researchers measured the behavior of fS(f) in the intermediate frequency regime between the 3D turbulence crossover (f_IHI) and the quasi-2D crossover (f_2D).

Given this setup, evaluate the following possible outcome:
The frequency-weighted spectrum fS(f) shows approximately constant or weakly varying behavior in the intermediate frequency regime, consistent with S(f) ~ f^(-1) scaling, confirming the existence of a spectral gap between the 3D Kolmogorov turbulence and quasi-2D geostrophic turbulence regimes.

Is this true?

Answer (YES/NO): YES